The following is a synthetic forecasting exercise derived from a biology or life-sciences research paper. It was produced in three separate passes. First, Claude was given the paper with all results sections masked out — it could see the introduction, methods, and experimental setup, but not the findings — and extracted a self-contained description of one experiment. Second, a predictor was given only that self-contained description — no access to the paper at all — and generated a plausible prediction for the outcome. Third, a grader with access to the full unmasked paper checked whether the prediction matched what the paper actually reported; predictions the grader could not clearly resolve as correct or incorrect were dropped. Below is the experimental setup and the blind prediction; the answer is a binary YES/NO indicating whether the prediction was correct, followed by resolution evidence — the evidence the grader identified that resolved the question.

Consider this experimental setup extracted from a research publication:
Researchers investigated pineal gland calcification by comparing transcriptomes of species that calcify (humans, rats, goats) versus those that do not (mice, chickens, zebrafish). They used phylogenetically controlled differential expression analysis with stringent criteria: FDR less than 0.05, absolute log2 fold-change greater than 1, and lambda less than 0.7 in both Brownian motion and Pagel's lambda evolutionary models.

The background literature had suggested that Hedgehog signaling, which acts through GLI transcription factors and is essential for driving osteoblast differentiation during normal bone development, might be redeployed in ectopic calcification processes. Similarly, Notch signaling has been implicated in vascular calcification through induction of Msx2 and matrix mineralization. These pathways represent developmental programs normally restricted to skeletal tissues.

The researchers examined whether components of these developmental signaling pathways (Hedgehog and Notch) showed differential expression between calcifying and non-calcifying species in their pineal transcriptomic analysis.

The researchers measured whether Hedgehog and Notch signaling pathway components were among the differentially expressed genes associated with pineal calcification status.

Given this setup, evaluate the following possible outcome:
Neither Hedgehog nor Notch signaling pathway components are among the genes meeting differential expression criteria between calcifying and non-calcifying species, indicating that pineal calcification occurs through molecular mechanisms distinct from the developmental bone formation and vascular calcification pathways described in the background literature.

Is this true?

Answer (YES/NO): NO